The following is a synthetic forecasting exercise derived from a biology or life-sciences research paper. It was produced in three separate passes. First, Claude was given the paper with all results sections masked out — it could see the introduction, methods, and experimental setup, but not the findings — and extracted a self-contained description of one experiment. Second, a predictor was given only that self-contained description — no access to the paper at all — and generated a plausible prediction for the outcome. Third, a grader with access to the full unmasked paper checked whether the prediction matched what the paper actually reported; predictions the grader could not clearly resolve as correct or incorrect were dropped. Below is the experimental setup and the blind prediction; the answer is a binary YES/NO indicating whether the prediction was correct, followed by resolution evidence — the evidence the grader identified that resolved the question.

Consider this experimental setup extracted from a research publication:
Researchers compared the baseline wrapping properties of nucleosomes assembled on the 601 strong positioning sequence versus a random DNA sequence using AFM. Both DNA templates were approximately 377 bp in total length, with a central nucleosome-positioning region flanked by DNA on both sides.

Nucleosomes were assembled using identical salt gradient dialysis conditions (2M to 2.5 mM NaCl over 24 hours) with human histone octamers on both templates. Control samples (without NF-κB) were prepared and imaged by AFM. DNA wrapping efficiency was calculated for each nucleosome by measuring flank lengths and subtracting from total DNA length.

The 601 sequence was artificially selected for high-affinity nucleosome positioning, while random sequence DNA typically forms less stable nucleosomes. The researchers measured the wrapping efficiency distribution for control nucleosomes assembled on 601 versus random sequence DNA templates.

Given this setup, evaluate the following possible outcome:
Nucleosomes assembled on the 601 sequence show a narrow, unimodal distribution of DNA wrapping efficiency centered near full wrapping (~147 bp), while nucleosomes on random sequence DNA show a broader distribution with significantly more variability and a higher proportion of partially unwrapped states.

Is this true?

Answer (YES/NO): NO